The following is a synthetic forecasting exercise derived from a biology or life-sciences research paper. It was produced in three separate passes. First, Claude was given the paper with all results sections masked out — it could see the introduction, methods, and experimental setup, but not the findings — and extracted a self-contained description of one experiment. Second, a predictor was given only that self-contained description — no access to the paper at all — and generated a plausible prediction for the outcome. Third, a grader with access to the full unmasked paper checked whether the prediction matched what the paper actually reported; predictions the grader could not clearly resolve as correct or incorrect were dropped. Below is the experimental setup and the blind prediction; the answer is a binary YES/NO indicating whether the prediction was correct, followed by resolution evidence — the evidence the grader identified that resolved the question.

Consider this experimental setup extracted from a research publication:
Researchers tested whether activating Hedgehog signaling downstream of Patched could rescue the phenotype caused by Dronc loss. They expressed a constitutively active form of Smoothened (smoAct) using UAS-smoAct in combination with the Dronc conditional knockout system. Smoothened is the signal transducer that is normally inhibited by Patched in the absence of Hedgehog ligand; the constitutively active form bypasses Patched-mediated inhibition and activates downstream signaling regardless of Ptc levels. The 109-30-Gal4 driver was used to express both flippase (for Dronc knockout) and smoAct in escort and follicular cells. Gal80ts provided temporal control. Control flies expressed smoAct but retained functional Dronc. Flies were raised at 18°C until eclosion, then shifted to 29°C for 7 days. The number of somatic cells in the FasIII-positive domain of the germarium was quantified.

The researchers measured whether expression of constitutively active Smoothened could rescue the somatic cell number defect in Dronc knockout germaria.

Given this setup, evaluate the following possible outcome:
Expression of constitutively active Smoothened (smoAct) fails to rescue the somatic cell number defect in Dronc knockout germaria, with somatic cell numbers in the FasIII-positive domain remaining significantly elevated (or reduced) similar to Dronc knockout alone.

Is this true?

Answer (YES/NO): NO